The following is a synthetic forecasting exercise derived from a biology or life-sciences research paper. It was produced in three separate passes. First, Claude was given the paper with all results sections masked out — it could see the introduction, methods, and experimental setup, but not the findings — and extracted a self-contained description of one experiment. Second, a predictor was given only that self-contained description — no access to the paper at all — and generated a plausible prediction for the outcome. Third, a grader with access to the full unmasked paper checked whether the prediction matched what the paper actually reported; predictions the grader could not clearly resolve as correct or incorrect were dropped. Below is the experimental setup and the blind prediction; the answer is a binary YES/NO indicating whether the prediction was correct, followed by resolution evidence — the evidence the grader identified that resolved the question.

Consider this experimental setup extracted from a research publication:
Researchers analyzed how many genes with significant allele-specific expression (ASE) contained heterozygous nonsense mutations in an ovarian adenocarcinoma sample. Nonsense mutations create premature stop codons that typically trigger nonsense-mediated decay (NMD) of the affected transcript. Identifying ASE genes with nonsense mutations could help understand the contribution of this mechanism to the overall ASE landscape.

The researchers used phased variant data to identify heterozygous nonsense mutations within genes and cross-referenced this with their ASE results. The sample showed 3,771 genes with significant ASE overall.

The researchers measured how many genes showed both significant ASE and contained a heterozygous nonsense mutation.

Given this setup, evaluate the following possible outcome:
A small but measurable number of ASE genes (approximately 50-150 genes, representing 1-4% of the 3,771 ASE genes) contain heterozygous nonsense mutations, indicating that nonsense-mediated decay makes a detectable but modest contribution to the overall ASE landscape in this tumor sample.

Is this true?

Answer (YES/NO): NO